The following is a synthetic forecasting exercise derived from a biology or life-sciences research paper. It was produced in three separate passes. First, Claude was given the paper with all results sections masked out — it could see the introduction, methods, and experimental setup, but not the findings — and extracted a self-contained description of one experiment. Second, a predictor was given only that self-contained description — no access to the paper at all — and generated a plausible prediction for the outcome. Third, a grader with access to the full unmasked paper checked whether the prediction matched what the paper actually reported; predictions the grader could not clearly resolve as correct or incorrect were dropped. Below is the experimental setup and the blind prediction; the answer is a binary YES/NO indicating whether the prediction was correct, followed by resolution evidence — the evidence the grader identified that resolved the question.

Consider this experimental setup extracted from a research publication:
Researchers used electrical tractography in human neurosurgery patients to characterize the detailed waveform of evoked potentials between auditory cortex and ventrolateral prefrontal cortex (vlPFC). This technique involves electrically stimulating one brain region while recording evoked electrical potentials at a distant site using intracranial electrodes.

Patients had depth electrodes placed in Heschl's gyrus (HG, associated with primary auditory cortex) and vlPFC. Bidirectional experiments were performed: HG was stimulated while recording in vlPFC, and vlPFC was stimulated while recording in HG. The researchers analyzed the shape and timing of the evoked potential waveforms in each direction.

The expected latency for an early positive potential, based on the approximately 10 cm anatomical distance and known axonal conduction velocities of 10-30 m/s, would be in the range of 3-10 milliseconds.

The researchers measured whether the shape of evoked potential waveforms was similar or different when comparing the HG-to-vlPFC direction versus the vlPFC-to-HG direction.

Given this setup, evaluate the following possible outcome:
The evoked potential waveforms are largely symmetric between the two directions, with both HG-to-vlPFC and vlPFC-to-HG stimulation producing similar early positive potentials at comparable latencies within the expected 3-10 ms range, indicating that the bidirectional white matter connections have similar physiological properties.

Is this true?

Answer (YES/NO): NO